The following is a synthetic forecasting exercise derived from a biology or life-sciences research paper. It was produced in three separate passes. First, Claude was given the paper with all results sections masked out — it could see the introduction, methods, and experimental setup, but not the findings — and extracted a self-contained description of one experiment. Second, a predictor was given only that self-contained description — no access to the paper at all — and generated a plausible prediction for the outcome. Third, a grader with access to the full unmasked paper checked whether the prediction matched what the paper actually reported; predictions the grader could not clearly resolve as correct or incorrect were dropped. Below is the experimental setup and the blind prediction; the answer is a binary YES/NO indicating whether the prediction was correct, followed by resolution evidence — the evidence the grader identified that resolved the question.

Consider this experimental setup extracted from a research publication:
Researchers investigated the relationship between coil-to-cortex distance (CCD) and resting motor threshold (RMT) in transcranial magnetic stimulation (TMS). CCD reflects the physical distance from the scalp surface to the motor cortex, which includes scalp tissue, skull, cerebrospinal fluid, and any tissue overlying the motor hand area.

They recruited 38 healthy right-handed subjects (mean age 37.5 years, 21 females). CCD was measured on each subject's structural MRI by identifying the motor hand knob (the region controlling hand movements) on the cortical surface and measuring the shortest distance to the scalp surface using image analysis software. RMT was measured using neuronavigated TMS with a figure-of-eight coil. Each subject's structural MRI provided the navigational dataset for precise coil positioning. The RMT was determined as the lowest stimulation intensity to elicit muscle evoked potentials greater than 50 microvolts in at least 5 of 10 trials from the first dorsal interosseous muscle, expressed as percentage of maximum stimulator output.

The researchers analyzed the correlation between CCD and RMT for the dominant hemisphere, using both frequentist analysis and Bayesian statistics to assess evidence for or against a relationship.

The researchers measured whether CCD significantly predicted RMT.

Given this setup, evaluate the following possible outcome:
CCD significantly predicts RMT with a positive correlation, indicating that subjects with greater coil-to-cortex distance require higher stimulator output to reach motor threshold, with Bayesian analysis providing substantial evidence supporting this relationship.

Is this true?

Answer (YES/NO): YES